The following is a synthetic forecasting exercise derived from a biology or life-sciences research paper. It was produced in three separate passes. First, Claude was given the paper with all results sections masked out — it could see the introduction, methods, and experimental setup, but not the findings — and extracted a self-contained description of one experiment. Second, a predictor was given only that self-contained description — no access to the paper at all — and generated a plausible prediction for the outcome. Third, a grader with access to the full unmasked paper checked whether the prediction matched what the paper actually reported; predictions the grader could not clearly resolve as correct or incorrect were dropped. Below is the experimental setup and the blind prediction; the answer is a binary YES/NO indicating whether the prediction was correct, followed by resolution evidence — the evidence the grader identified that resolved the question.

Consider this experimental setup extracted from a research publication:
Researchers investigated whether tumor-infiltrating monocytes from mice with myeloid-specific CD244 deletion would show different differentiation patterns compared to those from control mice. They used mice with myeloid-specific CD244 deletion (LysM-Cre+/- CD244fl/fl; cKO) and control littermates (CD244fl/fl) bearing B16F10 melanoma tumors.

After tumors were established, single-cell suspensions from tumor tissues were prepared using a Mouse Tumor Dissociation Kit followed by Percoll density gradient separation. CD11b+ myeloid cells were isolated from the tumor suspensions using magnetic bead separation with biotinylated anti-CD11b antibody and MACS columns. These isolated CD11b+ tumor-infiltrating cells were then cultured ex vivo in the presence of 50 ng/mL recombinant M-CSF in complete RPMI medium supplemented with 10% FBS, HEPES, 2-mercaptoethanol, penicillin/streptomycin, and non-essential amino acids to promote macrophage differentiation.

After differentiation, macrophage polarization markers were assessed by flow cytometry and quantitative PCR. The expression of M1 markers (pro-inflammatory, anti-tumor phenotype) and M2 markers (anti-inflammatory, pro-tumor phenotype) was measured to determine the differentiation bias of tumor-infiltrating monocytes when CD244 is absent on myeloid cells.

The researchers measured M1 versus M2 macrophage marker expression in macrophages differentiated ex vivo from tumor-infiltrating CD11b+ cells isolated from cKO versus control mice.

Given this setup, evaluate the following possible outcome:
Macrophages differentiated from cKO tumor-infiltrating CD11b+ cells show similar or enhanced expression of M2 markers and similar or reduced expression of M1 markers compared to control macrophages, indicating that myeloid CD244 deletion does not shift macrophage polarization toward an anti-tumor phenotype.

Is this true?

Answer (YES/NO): NO